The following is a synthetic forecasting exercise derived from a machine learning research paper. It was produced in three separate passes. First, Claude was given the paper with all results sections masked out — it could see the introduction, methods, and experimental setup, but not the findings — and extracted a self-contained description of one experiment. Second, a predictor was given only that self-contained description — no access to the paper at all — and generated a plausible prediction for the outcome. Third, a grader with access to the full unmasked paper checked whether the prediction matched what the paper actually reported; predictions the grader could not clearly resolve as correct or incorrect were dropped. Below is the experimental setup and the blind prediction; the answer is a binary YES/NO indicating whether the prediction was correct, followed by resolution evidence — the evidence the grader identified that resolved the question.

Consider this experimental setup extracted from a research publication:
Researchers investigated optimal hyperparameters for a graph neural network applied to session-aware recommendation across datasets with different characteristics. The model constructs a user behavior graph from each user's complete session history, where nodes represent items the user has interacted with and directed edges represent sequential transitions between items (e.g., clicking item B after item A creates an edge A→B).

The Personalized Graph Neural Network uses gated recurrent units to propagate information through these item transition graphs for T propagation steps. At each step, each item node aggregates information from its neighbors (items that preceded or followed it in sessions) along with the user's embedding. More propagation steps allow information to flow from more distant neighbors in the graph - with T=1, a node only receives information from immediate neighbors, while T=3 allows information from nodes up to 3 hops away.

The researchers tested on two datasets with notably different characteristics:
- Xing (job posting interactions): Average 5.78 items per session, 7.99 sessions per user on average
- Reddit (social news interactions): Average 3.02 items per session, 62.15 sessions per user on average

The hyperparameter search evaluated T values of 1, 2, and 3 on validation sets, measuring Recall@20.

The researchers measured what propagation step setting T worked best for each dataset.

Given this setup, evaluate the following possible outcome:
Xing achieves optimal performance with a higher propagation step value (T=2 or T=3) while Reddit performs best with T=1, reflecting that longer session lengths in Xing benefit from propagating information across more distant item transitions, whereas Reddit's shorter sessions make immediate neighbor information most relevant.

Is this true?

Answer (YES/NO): NO